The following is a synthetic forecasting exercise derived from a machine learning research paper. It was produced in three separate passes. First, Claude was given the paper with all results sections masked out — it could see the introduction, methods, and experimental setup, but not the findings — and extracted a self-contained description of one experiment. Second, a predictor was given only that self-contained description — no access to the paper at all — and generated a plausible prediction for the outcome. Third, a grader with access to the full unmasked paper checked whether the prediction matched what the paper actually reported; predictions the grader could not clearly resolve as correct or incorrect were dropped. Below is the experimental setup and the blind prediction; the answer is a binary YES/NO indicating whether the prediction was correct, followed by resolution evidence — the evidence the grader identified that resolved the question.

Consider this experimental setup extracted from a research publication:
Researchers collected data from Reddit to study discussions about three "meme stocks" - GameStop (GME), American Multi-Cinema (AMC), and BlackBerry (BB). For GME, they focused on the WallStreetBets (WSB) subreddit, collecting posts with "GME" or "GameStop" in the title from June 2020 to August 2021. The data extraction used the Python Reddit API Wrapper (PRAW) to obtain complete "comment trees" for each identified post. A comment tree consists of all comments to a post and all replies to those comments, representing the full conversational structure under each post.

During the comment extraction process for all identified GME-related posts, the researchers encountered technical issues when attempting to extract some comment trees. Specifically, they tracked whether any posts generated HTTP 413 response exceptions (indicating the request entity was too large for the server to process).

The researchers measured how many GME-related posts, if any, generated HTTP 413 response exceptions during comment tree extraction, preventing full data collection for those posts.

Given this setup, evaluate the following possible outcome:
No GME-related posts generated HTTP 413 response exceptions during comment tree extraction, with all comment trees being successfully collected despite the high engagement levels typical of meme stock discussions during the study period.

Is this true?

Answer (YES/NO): NO